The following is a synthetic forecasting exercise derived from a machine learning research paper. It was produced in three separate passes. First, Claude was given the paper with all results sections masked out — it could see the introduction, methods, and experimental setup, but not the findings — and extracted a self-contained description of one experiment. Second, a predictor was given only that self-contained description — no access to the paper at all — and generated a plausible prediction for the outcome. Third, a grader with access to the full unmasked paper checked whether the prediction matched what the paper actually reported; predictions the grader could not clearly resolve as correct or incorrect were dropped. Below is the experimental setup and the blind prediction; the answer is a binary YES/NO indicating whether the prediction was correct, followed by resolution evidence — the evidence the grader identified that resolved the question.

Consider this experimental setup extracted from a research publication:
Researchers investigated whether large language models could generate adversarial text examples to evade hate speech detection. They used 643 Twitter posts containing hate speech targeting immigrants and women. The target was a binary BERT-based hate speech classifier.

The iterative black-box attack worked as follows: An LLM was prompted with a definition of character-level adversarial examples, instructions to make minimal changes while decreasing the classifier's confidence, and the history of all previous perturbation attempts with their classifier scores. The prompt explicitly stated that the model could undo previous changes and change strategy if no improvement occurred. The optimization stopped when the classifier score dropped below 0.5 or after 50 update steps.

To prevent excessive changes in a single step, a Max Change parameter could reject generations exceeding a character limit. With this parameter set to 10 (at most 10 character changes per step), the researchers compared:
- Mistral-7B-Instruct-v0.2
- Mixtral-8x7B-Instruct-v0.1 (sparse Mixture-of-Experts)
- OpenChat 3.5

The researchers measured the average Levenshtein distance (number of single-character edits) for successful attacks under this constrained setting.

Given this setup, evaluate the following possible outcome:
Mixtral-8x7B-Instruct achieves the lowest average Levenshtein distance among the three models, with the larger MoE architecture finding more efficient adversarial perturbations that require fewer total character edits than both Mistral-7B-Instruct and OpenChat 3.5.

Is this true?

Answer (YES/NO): NO